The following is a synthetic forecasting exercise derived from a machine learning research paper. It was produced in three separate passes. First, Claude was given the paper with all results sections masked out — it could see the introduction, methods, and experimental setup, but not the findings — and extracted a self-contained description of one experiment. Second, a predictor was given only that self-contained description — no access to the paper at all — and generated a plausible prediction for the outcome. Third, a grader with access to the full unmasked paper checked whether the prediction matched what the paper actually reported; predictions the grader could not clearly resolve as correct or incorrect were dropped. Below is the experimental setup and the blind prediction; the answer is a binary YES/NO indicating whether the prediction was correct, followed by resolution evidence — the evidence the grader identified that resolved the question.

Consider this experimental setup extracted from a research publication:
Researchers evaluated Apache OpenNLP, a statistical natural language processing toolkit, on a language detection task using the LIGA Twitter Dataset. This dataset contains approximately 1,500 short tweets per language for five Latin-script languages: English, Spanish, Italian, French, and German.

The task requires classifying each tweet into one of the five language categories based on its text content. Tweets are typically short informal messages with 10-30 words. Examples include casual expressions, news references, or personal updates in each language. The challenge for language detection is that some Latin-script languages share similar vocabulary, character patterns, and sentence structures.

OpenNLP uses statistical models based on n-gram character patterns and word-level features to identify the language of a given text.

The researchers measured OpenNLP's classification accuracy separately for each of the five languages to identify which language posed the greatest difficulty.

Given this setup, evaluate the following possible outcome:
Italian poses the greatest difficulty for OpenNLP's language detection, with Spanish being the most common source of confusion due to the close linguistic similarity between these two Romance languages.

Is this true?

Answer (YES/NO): NO